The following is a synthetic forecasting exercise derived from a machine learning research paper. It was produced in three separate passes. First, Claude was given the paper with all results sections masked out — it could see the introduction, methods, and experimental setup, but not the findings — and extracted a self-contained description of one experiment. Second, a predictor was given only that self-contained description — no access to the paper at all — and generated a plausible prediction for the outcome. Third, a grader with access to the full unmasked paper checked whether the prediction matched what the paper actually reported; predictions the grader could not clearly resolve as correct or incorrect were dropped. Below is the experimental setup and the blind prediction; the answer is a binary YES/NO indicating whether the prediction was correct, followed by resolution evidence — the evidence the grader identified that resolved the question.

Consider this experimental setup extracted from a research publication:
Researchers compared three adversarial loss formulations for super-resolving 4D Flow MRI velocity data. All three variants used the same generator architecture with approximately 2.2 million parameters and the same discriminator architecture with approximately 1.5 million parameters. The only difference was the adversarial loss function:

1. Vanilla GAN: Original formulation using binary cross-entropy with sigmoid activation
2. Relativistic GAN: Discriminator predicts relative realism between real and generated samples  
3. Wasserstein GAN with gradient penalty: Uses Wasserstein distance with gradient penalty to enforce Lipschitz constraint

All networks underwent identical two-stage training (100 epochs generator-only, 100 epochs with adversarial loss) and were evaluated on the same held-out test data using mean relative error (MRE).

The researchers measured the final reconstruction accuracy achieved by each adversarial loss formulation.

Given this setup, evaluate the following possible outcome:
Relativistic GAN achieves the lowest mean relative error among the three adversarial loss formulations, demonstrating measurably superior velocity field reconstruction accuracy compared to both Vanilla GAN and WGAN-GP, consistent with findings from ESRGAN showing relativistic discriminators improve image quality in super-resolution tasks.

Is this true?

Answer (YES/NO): NO